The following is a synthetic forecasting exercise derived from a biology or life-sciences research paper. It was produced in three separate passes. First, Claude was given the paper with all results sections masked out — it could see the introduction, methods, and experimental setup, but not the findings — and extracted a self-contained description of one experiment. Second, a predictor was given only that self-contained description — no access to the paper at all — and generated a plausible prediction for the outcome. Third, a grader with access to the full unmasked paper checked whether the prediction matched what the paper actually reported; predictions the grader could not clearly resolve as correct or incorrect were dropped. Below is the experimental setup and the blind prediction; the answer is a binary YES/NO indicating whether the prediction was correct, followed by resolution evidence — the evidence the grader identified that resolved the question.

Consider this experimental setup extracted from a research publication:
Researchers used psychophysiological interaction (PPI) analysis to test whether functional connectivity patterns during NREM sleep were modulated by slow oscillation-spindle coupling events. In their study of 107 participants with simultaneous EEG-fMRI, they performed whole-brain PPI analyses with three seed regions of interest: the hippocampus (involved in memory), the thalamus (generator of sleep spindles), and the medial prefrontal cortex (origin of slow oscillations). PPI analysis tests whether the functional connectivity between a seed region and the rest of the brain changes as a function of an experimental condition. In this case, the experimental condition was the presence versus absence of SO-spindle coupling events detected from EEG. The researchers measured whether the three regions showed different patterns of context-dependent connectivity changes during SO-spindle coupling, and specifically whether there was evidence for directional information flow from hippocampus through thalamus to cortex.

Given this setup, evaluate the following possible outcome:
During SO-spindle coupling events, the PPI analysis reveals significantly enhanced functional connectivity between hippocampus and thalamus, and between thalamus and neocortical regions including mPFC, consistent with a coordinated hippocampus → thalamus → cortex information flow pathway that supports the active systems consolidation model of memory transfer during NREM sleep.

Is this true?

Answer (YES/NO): YES